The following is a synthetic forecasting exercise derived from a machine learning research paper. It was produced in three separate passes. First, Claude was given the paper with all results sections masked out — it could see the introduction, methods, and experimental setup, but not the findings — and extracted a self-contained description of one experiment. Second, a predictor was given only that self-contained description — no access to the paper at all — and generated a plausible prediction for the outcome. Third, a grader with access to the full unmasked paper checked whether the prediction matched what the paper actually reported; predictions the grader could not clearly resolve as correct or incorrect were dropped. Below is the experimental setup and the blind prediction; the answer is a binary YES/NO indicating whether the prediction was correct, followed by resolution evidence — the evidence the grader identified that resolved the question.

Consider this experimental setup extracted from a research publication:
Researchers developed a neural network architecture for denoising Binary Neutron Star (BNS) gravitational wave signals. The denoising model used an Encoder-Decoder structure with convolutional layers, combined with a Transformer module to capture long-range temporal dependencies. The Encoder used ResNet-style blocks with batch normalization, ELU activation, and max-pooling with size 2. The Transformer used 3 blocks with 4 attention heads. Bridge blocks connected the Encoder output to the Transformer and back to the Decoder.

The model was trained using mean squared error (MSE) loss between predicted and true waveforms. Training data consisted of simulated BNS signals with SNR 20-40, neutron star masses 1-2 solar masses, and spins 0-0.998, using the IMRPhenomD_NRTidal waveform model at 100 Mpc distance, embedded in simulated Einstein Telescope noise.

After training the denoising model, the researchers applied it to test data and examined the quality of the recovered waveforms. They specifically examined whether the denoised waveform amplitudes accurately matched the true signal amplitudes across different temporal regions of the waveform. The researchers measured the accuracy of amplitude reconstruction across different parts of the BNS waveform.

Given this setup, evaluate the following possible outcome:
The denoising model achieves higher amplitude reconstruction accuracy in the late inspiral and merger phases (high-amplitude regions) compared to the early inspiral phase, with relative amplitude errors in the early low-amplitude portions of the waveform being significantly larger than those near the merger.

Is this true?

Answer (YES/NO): NO